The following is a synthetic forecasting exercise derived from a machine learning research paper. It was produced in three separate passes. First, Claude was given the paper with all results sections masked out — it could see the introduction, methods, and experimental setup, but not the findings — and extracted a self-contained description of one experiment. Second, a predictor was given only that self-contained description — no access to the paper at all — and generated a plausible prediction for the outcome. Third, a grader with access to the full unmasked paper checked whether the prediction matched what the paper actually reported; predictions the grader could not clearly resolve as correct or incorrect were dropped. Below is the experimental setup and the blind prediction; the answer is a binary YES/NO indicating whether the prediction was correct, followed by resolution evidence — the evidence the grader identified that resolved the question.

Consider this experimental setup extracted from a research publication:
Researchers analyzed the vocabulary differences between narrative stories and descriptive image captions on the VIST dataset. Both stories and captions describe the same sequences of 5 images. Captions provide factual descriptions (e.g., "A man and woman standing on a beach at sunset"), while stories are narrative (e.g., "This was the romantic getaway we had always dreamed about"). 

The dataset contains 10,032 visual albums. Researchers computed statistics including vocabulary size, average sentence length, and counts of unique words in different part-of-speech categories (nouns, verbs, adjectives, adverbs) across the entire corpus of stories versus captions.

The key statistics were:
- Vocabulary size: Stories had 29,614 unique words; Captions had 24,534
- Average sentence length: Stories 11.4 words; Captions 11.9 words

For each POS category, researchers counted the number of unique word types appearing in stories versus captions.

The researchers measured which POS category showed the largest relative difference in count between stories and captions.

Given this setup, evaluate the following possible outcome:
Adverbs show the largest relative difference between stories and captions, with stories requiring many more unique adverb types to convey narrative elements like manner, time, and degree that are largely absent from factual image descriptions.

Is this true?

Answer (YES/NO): YES